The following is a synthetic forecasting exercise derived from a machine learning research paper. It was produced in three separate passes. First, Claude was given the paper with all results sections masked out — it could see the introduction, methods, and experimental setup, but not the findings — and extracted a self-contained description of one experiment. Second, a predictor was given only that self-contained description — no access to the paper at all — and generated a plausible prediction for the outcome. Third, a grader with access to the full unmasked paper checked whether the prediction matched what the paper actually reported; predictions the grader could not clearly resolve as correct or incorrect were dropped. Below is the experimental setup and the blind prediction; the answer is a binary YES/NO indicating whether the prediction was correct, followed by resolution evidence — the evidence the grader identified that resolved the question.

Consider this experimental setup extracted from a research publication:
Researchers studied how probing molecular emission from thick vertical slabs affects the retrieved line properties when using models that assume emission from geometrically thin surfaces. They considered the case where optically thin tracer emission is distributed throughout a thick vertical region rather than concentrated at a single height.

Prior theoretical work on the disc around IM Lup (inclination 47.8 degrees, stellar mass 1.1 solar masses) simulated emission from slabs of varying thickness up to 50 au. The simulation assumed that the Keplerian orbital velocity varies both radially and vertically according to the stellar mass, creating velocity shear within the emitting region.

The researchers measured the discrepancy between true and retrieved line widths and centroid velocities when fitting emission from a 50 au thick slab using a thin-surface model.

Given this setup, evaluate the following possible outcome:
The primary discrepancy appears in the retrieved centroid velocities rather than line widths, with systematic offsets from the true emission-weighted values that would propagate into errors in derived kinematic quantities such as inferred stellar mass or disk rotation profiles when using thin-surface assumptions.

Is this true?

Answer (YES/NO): NO